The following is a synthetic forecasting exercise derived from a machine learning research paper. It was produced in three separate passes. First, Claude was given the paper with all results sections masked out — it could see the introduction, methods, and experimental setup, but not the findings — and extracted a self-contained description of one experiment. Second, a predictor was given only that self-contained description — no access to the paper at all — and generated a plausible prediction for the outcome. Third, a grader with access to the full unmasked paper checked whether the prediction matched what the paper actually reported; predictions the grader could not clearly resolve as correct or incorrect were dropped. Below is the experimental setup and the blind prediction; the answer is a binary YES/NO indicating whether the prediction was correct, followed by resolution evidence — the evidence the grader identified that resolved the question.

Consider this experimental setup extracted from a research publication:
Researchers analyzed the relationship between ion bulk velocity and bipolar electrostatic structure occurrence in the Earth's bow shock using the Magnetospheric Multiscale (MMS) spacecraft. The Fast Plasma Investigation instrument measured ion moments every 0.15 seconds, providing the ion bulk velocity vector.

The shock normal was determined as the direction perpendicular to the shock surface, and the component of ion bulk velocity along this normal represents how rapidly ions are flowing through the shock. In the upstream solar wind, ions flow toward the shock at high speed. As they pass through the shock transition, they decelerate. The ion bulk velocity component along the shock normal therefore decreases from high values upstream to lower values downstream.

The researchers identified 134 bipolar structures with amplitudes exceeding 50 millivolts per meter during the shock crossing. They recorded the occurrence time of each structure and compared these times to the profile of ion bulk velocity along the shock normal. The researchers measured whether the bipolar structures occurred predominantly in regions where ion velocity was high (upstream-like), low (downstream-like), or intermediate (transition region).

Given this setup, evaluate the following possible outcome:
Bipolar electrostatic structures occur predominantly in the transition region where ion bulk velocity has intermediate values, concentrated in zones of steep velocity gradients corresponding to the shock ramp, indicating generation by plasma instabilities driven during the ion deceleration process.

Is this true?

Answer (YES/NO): YES